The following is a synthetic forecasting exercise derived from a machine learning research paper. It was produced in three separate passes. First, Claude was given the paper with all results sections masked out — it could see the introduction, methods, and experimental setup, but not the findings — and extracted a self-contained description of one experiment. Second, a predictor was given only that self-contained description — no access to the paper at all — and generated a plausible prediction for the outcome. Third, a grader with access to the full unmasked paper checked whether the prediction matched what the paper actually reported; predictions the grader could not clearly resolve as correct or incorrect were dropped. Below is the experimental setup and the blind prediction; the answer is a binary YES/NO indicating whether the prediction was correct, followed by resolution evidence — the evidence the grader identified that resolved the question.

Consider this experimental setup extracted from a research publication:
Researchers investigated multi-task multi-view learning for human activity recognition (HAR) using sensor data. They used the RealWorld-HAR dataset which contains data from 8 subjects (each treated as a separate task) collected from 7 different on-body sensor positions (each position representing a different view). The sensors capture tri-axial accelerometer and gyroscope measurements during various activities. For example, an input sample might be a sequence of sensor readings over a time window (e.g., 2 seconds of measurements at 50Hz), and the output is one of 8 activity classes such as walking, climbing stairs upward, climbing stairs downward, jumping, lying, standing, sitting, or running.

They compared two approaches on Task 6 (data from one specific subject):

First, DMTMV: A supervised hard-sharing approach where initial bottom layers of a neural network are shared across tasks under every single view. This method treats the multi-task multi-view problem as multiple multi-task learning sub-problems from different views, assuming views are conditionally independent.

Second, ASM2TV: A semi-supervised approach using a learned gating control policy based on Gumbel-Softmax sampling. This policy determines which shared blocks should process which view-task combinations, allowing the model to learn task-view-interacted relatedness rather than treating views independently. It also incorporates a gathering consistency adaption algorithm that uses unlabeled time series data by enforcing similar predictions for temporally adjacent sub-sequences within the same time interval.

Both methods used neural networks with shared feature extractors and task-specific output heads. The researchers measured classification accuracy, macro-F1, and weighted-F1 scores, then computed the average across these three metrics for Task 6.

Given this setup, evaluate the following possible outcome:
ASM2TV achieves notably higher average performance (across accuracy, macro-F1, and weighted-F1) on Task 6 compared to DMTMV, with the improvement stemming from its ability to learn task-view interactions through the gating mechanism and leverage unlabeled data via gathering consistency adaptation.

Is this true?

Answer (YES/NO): NO